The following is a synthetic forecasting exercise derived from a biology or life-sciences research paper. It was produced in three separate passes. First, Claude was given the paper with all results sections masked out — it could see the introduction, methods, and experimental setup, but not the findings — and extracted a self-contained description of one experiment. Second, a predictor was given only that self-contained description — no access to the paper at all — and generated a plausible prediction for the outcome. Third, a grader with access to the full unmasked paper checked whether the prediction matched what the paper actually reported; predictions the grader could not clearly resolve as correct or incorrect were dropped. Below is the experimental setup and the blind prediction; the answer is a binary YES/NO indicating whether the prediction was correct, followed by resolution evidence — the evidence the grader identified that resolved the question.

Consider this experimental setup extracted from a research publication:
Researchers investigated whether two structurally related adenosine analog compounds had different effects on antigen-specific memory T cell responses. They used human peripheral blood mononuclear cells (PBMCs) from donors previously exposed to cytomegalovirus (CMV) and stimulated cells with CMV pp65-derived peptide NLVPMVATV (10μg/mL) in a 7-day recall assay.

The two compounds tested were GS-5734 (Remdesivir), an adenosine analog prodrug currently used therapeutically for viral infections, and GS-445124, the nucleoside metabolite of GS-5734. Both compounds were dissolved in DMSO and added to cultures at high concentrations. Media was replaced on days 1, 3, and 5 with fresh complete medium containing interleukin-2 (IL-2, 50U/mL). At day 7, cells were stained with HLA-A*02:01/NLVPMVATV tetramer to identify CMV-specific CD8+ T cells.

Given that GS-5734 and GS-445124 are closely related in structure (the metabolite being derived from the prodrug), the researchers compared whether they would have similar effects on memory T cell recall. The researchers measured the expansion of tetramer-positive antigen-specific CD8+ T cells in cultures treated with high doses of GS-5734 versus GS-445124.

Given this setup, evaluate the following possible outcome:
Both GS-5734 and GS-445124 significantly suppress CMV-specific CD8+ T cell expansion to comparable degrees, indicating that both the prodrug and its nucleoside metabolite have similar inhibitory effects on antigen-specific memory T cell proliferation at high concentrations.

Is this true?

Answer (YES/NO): NO